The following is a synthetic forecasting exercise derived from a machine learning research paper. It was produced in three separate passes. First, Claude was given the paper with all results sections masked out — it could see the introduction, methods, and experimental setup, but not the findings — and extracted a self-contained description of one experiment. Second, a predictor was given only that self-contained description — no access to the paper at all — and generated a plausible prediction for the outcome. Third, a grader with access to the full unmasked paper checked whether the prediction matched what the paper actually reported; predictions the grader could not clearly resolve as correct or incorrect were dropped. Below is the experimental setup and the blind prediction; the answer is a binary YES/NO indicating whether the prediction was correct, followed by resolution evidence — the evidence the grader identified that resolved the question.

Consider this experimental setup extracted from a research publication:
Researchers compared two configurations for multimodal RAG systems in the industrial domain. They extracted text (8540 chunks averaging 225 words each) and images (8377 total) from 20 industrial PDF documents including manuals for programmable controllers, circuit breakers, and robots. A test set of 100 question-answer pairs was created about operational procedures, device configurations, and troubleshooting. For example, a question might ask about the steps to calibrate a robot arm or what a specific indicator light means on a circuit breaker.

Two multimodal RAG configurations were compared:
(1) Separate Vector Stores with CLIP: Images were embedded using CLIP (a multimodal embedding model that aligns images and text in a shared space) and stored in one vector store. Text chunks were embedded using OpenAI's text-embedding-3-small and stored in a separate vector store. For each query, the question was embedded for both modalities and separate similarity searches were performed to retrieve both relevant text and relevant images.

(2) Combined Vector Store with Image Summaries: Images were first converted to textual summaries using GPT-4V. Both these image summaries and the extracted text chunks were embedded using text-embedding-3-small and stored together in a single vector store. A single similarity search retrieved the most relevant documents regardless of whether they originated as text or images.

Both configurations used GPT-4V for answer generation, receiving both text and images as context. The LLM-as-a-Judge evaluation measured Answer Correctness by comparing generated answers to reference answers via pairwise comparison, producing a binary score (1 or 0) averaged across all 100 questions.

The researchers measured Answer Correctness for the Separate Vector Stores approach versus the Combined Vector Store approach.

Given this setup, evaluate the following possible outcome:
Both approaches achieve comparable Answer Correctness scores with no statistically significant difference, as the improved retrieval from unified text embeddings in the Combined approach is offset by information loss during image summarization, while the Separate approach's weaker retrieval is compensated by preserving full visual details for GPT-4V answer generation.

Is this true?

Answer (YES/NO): NO